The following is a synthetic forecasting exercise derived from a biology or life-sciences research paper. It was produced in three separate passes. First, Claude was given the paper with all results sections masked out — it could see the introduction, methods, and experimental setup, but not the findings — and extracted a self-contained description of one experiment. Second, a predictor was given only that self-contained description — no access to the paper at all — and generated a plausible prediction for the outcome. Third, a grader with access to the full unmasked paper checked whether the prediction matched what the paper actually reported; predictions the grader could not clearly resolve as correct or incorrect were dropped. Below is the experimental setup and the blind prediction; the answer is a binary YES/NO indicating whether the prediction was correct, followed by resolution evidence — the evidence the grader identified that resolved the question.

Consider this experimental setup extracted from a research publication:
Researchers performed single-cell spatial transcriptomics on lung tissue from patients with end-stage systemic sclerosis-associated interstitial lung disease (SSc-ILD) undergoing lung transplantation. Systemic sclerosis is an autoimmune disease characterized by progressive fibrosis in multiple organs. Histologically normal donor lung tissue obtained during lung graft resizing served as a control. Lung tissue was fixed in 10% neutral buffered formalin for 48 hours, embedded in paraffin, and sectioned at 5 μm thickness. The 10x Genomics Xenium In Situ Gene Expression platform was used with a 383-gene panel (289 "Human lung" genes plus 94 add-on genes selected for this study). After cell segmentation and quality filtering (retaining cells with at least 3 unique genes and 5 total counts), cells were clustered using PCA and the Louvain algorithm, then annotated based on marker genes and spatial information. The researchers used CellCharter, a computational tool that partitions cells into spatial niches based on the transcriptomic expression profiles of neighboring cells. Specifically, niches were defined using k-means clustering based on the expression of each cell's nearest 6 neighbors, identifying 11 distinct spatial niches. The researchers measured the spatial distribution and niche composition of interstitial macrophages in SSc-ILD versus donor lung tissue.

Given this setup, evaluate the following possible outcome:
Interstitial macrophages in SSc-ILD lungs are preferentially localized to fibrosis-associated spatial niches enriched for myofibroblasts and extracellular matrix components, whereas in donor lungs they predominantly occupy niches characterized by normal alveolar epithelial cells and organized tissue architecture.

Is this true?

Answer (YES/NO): NO